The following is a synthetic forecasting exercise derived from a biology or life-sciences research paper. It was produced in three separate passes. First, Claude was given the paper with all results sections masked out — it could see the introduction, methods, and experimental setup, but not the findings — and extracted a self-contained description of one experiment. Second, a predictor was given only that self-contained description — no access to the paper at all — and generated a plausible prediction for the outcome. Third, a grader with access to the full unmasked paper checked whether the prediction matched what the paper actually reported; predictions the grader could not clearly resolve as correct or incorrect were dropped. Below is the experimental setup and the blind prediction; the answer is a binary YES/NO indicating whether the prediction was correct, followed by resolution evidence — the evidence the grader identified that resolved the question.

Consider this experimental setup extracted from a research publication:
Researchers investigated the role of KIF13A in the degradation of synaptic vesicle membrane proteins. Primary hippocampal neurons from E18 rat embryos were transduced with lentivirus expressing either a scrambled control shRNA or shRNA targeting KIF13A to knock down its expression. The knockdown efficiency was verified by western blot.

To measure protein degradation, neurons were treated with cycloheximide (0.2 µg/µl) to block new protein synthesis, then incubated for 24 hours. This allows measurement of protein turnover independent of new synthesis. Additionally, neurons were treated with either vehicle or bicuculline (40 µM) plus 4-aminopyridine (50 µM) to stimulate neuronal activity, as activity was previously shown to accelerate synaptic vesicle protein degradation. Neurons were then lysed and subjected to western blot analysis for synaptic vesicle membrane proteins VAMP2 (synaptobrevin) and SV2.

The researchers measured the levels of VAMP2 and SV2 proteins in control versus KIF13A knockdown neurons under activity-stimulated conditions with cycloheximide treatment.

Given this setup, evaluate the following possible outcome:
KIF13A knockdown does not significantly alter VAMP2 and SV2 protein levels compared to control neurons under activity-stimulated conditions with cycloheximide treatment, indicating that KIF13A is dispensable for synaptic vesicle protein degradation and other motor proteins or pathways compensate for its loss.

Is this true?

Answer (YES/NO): NO